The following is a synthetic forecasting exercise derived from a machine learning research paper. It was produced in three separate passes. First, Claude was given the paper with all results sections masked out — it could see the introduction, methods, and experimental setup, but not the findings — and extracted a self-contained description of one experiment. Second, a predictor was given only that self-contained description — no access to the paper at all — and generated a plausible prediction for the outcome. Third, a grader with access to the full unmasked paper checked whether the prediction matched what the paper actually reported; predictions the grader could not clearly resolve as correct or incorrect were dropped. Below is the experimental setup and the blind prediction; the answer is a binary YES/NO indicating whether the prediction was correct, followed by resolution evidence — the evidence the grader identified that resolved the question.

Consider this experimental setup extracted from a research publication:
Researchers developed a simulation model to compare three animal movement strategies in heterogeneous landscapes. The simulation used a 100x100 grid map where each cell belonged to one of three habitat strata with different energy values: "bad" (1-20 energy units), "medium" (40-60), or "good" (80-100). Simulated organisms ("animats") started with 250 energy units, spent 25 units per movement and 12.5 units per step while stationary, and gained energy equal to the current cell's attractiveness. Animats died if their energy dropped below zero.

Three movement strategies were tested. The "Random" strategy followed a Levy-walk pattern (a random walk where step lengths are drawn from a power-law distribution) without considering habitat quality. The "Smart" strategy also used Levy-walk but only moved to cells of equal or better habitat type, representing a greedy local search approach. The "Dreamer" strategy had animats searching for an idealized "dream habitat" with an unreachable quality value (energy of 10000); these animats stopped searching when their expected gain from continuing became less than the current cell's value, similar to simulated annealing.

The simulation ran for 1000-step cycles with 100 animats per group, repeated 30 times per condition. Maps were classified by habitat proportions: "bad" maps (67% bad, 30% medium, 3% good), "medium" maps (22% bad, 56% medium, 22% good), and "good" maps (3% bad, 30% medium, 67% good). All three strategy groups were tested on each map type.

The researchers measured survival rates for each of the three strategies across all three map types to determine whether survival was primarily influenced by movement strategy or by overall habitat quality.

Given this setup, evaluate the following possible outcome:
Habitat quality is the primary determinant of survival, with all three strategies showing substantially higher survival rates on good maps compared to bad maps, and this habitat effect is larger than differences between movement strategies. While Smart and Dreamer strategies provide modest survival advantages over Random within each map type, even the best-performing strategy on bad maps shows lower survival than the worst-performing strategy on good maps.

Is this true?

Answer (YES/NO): NO